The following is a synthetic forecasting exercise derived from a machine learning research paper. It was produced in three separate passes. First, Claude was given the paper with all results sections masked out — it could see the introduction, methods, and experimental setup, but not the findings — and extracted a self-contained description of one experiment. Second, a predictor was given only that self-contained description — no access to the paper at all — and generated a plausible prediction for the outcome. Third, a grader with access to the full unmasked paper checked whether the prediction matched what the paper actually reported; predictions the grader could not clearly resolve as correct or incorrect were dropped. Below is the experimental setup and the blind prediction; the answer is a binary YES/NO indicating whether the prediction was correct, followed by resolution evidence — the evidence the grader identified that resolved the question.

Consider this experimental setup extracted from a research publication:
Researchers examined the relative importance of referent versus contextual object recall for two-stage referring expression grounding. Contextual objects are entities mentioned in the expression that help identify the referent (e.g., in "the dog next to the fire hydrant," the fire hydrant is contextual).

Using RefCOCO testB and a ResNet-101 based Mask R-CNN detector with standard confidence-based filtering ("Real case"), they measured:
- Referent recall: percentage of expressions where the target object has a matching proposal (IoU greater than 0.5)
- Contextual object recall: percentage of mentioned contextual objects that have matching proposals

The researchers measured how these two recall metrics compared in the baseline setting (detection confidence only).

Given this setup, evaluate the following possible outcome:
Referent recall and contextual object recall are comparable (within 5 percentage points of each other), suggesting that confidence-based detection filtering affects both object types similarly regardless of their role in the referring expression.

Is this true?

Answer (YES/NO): NO